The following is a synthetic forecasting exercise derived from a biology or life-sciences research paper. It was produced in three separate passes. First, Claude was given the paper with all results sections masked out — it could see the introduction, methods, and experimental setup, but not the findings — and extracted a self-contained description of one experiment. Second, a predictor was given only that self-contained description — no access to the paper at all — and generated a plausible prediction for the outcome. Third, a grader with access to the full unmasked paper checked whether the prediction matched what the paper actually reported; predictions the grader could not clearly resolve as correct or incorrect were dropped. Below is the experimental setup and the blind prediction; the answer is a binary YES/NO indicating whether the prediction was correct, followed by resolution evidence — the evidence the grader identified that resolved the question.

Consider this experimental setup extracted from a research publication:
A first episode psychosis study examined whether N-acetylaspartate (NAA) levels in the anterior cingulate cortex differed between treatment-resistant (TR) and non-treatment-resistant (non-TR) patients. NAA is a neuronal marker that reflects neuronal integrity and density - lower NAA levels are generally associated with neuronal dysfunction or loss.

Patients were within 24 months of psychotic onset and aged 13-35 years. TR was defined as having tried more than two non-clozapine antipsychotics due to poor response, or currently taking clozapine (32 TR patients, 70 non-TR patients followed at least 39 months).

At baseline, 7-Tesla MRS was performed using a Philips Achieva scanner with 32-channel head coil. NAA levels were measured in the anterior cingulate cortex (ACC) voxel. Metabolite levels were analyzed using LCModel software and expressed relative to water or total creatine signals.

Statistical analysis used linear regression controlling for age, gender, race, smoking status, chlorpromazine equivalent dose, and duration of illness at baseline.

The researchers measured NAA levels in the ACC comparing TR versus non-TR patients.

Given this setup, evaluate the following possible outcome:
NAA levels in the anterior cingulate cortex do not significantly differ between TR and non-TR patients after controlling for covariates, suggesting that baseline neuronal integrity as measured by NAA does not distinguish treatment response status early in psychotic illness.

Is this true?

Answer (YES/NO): YES